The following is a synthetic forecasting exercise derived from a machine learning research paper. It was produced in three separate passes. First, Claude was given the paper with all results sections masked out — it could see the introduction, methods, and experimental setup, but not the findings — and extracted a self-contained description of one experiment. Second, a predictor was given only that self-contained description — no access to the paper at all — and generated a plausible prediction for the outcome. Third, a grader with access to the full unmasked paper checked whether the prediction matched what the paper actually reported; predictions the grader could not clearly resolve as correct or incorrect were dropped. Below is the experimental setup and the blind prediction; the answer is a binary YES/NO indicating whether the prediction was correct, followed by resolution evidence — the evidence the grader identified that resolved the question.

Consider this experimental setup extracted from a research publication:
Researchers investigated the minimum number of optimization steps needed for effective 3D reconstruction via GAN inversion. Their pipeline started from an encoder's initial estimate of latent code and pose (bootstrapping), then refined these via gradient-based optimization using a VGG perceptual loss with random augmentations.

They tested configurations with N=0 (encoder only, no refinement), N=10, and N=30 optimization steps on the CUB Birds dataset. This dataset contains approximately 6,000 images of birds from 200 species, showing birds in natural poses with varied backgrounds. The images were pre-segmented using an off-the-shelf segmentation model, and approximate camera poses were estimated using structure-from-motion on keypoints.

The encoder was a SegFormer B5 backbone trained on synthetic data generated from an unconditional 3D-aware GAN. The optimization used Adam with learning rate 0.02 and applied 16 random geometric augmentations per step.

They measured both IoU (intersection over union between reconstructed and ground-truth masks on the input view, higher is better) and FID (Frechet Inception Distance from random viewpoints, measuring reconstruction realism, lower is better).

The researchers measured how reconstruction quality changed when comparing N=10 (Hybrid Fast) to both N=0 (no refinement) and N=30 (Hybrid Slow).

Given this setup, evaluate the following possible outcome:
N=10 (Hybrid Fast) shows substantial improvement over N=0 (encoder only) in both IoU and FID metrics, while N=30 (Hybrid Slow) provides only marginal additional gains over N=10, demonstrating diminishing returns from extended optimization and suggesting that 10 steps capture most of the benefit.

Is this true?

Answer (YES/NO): YES